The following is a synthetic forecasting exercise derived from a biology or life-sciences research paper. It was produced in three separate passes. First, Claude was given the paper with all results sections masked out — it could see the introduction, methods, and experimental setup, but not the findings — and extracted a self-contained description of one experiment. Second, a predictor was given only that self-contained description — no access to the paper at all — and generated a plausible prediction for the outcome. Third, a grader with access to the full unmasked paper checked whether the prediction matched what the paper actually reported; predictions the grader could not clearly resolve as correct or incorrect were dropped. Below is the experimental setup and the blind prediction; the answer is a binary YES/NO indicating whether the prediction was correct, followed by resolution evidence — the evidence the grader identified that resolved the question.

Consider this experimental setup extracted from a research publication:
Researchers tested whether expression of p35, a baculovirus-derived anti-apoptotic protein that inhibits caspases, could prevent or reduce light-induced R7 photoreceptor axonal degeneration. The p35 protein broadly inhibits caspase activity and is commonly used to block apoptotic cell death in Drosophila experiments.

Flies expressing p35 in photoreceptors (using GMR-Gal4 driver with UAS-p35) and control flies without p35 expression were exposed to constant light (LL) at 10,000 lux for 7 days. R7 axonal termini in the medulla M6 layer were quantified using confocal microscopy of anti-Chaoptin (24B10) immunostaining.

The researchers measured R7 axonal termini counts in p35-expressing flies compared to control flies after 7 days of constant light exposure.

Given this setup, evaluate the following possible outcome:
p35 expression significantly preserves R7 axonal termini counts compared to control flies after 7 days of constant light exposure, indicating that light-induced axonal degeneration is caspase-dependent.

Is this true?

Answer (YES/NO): NO